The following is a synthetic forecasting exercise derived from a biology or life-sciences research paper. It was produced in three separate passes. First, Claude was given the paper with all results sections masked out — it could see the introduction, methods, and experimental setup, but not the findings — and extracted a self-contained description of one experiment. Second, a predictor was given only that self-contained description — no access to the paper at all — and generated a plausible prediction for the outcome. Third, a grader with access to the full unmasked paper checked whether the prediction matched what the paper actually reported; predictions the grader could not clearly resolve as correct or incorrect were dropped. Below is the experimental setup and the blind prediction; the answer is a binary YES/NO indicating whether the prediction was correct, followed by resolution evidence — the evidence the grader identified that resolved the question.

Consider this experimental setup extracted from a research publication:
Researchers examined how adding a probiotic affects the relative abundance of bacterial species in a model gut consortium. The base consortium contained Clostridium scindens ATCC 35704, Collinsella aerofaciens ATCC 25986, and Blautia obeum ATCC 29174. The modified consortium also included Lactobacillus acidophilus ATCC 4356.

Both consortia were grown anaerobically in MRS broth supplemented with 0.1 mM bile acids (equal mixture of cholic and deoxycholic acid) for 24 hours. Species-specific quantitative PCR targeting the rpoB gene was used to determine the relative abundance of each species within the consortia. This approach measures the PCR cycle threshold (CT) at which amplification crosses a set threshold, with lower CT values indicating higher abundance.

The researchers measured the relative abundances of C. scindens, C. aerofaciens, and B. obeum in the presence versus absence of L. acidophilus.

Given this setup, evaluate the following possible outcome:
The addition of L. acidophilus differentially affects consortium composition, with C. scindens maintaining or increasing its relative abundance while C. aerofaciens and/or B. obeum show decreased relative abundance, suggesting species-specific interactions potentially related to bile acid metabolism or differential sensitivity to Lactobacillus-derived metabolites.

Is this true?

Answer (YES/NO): YES